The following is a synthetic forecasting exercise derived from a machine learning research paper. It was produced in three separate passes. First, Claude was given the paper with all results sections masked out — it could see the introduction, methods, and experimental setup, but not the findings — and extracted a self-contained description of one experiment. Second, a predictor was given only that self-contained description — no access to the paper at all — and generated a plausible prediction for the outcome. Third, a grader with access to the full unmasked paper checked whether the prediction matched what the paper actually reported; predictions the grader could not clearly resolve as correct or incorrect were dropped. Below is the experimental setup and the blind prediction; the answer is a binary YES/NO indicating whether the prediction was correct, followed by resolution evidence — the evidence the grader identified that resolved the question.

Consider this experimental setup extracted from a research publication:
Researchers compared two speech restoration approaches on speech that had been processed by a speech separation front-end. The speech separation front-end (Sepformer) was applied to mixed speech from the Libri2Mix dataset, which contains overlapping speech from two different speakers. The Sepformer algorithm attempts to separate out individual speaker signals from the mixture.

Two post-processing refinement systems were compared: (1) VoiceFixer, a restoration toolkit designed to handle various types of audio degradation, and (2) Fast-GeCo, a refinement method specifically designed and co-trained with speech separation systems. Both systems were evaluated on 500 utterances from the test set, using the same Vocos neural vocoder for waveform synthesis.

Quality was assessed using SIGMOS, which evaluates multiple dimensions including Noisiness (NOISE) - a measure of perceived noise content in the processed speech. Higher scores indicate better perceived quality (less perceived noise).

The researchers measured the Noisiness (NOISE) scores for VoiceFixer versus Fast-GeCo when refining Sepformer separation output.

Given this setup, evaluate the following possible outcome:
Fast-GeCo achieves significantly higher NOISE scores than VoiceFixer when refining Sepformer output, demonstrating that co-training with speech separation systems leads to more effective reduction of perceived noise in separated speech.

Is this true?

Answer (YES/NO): YES